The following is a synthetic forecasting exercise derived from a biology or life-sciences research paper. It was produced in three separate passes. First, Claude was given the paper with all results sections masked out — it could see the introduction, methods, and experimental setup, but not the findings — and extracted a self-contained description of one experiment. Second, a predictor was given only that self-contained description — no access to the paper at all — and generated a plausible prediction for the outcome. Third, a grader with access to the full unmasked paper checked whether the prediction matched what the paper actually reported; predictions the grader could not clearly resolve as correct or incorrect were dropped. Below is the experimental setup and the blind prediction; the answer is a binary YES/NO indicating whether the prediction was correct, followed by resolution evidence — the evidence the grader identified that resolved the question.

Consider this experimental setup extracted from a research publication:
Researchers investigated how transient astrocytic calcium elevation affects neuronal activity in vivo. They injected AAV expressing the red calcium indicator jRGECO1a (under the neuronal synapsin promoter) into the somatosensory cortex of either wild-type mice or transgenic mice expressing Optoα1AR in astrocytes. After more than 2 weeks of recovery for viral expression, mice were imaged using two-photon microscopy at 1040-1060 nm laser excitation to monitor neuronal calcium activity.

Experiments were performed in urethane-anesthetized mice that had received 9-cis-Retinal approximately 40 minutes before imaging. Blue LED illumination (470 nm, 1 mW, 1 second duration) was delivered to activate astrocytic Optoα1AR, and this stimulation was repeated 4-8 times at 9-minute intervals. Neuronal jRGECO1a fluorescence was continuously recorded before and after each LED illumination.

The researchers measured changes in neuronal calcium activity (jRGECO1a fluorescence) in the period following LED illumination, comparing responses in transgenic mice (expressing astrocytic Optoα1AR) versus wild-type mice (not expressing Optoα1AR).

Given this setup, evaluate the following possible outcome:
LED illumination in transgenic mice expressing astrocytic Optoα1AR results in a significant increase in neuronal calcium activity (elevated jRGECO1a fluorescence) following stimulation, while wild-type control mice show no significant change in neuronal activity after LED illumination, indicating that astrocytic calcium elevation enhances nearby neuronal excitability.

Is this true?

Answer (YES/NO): NO